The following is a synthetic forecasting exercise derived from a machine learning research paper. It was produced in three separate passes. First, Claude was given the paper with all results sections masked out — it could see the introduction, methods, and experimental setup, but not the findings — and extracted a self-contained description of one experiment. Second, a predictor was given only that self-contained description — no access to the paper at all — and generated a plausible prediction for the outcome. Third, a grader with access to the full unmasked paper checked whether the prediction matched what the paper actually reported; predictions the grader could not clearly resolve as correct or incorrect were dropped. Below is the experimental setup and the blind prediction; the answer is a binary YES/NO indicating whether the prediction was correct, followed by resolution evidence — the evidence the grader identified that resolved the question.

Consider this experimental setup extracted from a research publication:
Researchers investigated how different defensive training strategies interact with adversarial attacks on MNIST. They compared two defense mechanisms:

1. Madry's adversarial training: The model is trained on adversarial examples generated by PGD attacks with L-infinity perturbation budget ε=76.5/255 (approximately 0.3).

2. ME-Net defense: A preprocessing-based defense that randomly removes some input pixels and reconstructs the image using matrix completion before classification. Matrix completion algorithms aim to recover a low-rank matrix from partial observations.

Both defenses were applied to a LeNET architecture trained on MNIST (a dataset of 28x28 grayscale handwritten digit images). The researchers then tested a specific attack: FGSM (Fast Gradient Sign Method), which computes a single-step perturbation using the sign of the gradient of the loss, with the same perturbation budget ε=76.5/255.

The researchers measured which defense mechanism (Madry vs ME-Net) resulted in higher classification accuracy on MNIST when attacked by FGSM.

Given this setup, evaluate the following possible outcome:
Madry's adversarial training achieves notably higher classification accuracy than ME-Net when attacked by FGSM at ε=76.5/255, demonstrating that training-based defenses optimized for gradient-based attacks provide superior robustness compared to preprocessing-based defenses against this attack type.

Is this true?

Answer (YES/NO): YES